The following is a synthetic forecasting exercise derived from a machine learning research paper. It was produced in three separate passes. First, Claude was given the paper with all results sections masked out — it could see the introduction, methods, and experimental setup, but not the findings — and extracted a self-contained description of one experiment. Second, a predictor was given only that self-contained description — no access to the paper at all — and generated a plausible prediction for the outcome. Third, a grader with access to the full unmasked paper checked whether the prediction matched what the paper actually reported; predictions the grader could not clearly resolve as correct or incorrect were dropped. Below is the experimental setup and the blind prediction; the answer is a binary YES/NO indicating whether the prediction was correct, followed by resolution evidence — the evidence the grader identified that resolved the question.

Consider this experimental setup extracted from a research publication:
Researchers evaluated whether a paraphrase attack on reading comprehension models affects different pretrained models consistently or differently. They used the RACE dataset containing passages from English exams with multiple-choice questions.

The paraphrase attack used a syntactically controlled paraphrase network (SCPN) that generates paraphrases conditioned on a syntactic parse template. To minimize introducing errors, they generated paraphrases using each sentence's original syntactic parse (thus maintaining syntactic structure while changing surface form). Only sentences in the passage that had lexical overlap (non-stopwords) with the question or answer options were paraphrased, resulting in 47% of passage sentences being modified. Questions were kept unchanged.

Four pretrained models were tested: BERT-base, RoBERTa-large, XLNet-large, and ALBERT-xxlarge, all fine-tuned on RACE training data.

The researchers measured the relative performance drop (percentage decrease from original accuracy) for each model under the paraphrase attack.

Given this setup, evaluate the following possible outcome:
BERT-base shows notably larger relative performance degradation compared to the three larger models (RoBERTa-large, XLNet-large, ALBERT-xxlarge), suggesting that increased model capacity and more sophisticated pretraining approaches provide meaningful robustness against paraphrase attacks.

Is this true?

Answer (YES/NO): NO